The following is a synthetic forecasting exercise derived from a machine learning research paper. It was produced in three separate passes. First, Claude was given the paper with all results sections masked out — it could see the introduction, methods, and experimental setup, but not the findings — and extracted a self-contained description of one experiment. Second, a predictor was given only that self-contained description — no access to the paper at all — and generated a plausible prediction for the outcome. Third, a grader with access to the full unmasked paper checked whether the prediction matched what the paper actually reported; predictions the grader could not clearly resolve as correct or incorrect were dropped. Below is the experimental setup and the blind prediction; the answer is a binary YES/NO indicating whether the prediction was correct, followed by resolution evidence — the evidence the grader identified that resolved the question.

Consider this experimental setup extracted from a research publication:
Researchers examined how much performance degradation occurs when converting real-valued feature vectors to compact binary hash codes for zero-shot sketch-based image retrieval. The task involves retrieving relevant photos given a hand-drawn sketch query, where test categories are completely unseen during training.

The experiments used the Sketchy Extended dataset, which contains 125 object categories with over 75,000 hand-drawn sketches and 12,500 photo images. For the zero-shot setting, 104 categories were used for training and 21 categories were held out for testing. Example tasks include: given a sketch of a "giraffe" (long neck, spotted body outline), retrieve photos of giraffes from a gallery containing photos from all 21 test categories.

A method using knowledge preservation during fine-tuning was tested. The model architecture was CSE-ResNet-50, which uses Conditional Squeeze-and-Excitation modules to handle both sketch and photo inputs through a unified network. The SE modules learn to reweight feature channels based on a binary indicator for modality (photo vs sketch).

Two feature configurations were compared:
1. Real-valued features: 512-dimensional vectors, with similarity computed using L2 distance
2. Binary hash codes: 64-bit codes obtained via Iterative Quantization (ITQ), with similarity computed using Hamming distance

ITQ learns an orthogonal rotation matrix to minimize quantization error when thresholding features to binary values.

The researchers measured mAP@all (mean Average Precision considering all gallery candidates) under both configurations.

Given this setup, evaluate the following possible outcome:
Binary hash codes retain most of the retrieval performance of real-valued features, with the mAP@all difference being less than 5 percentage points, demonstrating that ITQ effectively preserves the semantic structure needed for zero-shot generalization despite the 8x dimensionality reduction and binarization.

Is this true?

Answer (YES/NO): NO